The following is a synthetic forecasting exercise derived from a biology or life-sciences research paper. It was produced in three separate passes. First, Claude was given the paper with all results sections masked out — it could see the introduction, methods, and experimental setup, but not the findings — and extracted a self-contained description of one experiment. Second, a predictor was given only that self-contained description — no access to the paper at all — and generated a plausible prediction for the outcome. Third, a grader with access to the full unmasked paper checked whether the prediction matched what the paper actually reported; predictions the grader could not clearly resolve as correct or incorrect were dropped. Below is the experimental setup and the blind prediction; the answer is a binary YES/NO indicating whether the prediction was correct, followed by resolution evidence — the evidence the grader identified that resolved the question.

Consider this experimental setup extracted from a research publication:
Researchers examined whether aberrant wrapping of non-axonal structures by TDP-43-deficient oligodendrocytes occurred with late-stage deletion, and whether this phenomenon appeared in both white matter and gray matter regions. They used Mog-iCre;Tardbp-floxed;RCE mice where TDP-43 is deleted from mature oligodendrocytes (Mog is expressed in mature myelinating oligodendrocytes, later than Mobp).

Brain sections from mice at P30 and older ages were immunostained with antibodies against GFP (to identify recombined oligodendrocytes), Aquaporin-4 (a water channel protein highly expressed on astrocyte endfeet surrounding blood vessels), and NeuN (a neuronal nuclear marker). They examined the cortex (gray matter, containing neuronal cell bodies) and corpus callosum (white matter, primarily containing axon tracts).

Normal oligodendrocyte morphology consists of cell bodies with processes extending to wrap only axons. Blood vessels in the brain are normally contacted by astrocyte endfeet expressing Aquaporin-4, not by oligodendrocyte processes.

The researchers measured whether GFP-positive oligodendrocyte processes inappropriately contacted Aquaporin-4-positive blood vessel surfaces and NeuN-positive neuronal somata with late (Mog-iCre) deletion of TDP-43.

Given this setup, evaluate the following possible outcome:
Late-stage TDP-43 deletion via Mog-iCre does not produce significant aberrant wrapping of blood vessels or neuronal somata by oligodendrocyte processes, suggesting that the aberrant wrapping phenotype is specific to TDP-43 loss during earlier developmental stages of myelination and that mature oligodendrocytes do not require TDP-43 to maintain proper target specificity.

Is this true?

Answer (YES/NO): NO